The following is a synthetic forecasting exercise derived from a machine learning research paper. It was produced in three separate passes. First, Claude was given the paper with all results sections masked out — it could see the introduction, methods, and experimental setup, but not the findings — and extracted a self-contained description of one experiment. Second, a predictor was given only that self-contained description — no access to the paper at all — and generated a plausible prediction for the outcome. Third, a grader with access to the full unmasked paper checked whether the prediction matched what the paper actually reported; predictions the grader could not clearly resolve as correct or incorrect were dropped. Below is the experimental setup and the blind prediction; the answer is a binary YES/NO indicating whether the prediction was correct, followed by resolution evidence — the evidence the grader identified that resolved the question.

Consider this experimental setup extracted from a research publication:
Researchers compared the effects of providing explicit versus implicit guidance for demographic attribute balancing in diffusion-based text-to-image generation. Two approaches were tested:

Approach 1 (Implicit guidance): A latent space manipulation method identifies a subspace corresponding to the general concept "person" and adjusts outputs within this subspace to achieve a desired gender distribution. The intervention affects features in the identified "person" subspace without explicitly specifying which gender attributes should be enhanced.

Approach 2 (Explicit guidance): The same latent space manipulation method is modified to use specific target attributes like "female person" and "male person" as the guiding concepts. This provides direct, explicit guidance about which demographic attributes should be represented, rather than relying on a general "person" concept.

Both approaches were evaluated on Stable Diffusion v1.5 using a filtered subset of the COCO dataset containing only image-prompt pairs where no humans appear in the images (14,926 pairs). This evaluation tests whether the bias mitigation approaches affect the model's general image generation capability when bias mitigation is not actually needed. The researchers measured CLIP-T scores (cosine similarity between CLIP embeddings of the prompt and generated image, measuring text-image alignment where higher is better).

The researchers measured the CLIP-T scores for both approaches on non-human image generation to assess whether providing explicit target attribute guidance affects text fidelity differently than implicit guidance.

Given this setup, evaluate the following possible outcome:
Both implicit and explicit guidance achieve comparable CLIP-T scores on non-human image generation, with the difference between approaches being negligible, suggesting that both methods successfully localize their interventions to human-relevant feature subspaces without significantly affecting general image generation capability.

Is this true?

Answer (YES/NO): NO